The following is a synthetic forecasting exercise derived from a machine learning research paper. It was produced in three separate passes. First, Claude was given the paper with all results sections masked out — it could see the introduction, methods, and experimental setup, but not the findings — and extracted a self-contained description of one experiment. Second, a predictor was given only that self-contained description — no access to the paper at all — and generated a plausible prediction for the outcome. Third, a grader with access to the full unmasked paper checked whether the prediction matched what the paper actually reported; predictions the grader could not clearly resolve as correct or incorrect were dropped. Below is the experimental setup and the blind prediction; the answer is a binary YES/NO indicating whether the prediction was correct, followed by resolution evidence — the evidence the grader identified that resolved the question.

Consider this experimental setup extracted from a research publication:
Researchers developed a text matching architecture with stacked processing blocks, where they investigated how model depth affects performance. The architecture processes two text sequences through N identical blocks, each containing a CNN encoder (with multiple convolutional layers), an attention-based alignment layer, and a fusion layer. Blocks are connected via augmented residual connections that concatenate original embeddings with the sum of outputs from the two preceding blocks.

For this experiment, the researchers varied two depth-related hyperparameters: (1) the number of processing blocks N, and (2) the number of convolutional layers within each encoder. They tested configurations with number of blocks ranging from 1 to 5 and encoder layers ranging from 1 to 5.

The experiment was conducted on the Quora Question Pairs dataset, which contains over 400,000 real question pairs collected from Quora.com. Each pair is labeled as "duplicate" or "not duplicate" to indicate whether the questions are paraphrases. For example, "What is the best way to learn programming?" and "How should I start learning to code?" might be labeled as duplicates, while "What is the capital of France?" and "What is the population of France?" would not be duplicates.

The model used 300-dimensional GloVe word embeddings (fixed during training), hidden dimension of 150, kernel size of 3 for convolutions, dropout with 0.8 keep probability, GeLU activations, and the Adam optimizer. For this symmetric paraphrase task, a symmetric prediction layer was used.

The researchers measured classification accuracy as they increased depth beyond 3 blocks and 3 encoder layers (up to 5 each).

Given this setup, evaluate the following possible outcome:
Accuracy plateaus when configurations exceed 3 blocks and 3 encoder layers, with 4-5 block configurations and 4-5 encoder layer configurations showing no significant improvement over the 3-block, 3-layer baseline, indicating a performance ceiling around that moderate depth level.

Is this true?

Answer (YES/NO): NO